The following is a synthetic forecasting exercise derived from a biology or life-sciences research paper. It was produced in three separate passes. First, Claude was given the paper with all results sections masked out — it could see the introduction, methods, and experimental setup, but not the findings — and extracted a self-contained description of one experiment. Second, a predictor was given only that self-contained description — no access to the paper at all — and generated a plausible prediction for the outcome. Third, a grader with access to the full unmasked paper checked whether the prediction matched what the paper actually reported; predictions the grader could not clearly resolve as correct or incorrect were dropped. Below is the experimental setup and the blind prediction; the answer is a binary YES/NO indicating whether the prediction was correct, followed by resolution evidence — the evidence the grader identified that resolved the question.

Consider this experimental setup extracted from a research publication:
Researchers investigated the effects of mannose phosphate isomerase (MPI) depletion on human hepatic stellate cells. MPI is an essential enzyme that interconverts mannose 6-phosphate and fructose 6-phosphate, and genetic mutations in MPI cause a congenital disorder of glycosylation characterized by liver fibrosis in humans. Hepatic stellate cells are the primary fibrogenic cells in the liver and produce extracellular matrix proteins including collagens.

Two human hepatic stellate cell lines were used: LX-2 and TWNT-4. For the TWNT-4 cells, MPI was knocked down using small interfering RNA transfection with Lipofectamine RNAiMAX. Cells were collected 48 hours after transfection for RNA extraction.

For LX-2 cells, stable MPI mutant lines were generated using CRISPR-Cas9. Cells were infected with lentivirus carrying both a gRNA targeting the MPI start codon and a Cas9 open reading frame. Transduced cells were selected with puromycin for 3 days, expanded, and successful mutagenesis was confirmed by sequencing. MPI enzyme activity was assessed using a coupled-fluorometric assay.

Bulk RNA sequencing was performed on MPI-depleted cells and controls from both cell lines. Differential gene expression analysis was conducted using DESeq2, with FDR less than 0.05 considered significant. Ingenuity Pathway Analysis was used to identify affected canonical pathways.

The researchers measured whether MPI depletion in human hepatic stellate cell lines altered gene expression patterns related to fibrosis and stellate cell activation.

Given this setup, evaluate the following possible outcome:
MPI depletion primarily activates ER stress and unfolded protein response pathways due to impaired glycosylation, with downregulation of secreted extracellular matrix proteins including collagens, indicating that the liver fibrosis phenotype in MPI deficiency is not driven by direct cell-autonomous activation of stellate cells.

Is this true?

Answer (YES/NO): NO